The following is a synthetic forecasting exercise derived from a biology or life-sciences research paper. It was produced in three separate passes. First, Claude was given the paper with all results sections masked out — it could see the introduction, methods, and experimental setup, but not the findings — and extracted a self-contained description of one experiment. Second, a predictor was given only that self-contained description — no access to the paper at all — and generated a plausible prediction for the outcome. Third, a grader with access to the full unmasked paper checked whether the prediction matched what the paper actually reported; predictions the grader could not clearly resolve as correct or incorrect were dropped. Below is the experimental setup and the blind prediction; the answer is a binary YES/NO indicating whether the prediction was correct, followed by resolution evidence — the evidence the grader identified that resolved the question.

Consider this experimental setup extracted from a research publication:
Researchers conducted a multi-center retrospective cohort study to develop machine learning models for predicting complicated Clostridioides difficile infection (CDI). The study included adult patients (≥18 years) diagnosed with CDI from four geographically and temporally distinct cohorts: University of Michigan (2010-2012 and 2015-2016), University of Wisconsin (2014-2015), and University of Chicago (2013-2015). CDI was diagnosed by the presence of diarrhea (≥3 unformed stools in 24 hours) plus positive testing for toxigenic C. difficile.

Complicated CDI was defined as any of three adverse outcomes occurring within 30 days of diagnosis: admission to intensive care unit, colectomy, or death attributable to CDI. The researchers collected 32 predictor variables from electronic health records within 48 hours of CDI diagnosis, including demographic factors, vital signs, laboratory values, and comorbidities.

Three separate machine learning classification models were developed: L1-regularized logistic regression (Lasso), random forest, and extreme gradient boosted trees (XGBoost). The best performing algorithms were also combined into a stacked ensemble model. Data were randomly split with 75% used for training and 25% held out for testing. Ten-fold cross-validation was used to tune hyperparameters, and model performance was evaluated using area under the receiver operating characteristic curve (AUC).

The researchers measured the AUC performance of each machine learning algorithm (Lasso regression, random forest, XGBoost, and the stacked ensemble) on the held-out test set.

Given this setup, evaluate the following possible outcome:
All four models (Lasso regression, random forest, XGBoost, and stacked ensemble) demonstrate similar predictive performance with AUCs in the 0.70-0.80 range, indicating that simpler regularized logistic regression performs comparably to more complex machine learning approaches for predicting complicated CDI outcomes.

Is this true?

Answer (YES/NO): NO